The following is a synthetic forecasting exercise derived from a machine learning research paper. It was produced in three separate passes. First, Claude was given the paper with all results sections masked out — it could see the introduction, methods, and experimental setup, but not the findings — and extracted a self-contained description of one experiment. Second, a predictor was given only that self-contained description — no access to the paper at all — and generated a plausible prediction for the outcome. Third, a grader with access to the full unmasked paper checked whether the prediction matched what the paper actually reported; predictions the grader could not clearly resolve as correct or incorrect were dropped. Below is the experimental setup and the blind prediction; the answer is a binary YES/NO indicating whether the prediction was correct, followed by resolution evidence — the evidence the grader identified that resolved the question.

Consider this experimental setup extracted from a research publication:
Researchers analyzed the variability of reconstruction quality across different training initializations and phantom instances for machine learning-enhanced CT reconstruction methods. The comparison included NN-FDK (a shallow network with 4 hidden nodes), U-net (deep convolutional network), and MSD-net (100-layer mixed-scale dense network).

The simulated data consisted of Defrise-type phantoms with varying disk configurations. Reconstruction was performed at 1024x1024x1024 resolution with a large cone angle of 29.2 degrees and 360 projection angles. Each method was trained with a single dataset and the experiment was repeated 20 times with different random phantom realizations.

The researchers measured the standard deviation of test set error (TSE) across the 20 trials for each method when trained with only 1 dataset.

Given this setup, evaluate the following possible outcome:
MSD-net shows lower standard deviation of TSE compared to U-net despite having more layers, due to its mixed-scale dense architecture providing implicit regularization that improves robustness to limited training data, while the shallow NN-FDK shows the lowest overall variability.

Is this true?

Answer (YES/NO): NO